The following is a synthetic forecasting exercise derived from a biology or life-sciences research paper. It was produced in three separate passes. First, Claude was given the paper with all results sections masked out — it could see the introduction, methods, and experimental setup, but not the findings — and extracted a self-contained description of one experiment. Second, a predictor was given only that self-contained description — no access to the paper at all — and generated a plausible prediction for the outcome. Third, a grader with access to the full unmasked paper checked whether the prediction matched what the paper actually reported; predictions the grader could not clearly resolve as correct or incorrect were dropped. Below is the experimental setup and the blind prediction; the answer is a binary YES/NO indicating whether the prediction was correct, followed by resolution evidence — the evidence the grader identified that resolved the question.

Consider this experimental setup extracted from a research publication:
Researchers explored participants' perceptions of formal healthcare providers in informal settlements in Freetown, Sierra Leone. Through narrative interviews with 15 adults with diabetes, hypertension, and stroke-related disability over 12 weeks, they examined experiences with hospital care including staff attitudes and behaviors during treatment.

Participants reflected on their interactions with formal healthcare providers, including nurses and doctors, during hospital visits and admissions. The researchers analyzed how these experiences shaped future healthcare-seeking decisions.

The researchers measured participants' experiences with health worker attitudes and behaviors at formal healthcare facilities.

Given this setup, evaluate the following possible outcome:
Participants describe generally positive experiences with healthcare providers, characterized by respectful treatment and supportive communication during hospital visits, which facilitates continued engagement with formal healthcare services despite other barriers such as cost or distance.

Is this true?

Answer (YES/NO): NO